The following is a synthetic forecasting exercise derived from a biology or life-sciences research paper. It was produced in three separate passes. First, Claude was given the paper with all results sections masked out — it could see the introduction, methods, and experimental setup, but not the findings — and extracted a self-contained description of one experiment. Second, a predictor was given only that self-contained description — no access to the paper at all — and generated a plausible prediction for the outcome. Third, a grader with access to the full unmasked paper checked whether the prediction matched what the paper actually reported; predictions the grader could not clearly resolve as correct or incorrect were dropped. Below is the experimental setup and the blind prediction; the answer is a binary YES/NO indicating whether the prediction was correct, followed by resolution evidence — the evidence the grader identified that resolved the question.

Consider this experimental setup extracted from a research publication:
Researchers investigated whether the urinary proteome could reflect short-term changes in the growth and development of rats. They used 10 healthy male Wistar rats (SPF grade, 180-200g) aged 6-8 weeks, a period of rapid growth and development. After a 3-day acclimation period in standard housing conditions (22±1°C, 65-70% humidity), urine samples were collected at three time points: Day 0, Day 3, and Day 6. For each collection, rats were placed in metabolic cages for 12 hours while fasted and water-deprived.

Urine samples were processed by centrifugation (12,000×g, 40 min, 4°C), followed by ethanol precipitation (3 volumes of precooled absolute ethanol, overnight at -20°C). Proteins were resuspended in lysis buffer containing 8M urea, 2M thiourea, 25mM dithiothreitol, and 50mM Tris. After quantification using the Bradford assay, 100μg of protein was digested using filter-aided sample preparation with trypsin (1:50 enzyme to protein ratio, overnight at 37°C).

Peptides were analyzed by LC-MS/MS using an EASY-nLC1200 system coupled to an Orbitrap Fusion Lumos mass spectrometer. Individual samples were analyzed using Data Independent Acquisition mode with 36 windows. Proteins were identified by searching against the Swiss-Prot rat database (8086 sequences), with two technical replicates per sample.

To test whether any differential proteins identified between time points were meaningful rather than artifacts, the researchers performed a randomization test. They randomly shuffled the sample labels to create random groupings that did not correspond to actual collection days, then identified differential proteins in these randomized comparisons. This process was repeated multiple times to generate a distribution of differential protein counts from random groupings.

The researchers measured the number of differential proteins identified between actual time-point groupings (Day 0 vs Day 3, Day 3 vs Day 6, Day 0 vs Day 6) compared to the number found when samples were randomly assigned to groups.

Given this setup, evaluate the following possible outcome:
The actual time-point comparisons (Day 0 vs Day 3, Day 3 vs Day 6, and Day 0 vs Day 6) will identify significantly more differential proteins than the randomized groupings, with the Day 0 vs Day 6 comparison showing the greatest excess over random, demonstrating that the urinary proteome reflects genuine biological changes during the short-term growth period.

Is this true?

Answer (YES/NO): YES